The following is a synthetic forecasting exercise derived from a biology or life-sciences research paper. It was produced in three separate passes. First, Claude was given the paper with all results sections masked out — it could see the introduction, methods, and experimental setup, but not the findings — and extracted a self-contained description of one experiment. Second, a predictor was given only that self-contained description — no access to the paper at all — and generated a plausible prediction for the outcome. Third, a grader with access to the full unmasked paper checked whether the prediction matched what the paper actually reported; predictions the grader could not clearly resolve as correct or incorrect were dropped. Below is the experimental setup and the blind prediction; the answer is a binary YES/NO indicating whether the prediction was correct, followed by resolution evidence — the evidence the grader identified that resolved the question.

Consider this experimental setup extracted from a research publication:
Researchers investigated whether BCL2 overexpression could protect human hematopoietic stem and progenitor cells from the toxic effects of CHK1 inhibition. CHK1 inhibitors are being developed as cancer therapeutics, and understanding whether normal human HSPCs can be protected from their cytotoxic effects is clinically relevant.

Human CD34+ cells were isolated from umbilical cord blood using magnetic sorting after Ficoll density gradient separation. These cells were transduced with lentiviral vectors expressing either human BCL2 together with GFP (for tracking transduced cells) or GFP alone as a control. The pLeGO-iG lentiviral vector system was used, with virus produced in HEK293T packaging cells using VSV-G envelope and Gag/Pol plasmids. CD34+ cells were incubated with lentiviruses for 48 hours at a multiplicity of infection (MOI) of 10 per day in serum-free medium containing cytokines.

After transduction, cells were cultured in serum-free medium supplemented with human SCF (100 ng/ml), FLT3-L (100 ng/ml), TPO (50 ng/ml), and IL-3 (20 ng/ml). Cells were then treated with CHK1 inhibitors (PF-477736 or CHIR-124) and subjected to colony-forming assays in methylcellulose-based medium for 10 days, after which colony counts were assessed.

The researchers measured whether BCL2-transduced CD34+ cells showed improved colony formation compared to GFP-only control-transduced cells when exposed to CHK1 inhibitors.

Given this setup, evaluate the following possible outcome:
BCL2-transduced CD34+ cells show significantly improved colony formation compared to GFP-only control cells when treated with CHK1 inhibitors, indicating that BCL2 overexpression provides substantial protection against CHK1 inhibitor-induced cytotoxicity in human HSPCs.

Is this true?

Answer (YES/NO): NO